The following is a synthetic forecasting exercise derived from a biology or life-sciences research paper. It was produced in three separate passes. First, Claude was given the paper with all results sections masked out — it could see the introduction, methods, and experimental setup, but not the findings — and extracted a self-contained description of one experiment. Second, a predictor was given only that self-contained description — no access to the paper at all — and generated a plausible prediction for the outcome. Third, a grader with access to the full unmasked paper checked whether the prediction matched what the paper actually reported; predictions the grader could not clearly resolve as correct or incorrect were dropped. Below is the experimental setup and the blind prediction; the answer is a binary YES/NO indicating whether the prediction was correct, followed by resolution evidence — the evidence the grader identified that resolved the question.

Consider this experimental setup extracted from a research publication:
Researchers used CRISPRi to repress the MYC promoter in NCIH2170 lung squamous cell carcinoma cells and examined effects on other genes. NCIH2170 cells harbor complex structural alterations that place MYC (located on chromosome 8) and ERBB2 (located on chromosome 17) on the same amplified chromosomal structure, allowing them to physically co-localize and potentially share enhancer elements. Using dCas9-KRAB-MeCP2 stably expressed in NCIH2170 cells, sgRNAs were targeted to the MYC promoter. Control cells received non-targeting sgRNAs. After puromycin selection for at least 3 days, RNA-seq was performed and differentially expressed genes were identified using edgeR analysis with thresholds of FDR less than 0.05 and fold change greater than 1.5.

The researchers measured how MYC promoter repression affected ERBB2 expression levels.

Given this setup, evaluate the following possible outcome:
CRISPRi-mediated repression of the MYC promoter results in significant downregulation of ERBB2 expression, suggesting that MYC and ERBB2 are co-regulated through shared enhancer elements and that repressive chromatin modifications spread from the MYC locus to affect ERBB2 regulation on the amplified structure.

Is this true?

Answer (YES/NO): NO